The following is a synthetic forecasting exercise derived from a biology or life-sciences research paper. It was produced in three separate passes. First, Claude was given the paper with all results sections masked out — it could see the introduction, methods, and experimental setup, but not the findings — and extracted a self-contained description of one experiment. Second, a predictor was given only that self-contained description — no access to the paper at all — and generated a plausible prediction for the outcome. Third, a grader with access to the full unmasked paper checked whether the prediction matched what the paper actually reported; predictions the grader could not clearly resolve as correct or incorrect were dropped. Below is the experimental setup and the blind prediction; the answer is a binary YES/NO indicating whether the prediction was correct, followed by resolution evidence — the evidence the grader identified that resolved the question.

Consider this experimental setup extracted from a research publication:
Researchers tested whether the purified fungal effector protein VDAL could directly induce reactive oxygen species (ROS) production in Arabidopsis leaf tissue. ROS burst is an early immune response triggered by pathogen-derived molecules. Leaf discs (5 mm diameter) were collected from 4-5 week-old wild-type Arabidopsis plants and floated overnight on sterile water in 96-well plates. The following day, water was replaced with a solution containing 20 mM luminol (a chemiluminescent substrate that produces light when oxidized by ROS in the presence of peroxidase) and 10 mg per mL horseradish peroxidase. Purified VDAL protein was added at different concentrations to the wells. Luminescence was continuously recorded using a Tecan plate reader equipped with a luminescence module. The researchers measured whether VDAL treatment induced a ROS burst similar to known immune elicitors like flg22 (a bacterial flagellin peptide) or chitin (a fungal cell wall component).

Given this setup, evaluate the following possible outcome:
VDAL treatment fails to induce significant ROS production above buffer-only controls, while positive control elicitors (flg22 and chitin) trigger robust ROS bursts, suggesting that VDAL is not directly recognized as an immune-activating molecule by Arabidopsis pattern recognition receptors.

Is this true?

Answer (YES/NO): NO